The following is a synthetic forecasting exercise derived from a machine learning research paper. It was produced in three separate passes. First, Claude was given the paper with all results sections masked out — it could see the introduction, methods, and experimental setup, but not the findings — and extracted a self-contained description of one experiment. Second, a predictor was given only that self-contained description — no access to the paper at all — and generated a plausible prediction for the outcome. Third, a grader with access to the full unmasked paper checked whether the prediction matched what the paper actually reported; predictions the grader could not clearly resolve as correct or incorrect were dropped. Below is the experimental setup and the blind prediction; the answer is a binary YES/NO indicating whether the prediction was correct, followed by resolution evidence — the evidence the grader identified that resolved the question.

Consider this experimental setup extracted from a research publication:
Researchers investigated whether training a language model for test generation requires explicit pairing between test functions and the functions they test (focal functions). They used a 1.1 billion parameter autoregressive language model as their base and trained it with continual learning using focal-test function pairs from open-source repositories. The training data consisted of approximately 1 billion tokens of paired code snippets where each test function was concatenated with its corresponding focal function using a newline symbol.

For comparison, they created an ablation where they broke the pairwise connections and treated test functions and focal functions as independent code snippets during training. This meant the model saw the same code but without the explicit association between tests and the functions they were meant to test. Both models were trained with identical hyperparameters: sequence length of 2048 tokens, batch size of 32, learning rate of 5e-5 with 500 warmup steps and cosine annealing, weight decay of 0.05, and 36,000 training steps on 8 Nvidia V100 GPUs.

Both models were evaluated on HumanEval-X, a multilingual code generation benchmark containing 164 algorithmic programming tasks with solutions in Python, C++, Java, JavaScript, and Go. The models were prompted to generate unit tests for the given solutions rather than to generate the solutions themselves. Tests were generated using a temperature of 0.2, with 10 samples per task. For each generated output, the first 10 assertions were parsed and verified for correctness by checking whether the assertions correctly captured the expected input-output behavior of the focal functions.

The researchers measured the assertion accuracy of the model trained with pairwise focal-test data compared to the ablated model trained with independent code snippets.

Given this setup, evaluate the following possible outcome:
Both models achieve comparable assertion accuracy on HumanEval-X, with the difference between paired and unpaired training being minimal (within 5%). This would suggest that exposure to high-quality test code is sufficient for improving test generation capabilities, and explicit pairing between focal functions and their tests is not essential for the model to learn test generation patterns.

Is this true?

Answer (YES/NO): NO